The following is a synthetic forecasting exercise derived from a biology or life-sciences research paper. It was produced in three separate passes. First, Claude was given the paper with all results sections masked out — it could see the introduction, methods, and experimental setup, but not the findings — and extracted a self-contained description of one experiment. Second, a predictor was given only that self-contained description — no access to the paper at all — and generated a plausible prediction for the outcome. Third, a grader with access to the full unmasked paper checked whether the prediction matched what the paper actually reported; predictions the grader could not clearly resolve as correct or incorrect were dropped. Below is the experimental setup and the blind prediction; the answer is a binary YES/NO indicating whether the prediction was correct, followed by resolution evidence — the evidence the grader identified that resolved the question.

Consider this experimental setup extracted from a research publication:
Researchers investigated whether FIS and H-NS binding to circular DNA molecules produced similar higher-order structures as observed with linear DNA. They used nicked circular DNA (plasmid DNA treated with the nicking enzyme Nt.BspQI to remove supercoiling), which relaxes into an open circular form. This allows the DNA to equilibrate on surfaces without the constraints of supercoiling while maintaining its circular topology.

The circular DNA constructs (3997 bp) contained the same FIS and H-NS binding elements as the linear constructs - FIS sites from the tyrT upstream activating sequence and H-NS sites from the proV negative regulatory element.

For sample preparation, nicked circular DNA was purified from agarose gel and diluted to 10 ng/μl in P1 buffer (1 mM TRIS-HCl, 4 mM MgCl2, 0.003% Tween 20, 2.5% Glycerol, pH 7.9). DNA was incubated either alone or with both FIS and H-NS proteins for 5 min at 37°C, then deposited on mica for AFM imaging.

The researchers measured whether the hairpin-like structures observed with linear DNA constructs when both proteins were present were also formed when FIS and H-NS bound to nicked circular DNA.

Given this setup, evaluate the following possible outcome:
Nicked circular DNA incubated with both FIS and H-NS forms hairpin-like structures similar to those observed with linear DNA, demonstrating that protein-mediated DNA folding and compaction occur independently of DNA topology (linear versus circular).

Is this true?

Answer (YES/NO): YES